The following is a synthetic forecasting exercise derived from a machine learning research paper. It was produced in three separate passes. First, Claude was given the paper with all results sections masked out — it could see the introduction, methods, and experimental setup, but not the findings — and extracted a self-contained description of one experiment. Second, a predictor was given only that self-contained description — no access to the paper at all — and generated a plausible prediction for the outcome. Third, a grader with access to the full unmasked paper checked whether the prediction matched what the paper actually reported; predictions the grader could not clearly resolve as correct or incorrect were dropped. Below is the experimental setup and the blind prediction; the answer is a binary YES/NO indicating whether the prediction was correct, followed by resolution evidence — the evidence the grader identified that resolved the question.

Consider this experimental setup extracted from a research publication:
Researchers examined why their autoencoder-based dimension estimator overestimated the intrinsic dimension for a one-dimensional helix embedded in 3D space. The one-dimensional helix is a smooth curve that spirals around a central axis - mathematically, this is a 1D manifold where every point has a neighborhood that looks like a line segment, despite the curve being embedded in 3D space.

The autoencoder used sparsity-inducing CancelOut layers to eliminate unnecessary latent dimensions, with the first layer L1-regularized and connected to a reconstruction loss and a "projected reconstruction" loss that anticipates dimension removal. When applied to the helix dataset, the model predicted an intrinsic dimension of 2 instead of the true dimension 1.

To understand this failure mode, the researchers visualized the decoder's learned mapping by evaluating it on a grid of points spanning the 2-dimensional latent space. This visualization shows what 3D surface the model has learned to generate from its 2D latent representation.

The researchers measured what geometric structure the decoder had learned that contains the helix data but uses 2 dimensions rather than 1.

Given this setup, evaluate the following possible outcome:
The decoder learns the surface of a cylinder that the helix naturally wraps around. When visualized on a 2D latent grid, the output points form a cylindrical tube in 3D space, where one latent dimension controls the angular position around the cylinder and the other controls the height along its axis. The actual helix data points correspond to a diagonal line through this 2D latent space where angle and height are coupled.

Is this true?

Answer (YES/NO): NO